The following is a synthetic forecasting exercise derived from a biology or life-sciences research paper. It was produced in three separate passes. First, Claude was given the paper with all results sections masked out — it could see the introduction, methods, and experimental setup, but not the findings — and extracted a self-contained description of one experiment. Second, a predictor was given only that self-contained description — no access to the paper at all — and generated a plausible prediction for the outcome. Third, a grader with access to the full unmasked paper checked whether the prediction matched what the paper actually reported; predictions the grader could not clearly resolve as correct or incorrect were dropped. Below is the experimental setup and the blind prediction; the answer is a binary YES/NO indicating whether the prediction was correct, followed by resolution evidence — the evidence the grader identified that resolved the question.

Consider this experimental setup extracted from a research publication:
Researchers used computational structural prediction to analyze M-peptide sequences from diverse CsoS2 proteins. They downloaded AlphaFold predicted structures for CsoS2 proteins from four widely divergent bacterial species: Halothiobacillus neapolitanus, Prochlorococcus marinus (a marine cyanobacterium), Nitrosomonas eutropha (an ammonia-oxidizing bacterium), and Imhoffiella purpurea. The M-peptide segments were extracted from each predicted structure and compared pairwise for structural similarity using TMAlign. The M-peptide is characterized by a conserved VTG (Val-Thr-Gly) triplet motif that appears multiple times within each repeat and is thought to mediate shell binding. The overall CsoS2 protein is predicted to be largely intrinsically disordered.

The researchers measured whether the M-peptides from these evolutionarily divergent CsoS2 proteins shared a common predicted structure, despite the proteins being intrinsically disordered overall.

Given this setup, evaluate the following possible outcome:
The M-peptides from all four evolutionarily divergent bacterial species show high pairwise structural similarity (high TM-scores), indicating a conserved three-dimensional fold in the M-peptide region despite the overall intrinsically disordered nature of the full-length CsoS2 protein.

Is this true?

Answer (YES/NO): YES